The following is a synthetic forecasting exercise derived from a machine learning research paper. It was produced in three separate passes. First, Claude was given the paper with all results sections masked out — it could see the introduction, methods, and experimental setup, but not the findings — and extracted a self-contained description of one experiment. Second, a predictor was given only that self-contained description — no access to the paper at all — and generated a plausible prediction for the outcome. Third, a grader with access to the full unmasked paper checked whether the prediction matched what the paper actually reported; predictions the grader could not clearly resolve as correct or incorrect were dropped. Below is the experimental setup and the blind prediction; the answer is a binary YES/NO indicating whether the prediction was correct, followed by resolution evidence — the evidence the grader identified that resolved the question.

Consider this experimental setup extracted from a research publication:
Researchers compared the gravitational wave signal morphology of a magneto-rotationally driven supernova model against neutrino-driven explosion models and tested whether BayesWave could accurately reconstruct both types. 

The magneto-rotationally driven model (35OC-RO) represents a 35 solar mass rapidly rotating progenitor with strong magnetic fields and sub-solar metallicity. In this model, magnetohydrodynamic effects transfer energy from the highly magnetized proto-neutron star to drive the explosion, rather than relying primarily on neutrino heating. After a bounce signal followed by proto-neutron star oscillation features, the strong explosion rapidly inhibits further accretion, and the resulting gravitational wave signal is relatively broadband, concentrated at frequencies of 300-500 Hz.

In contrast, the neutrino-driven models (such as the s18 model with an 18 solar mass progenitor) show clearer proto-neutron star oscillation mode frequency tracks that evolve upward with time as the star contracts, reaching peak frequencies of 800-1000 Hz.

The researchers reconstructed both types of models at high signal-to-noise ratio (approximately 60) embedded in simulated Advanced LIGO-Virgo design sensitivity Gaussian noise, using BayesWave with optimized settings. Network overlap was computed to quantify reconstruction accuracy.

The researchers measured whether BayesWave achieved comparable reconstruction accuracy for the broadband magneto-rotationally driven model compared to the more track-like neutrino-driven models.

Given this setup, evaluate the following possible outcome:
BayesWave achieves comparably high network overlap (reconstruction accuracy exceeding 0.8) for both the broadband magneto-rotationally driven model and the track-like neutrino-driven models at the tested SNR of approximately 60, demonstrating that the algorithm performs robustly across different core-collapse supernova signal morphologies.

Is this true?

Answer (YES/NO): YES